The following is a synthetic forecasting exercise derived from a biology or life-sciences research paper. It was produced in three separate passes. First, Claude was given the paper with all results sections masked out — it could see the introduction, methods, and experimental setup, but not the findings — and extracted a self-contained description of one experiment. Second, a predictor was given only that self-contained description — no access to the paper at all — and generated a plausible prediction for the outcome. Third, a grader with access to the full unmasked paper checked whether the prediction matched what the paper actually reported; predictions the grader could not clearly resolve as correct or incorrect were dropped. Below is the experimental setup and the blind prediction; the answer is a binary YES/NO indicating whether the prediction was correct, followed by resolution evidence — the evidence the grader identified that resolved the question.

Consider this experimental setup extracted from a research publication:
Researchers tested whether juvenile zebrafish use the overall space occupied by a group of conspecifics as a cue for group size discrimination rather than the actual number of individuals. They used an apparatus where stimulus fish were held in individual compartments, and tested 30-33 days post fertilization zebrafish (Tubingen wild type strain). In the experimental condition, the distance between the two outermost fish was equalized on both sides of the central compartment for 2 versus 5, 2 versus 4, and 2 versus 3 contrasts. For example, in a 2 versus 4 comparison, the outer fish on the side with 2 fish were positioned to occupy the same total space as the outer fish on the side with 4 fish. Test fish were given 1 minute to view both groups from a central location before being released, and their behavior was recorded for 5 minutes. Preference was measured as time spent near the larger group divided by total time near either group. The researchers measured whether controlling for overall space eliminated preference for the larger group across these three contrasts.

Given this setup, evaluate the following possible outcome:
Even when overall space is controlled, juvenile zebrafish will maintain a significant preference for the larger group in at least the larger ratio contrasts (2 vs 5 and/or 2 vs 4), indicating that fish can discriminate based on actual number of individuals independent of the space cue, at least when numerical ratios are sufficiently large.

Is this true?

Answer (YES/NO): NO